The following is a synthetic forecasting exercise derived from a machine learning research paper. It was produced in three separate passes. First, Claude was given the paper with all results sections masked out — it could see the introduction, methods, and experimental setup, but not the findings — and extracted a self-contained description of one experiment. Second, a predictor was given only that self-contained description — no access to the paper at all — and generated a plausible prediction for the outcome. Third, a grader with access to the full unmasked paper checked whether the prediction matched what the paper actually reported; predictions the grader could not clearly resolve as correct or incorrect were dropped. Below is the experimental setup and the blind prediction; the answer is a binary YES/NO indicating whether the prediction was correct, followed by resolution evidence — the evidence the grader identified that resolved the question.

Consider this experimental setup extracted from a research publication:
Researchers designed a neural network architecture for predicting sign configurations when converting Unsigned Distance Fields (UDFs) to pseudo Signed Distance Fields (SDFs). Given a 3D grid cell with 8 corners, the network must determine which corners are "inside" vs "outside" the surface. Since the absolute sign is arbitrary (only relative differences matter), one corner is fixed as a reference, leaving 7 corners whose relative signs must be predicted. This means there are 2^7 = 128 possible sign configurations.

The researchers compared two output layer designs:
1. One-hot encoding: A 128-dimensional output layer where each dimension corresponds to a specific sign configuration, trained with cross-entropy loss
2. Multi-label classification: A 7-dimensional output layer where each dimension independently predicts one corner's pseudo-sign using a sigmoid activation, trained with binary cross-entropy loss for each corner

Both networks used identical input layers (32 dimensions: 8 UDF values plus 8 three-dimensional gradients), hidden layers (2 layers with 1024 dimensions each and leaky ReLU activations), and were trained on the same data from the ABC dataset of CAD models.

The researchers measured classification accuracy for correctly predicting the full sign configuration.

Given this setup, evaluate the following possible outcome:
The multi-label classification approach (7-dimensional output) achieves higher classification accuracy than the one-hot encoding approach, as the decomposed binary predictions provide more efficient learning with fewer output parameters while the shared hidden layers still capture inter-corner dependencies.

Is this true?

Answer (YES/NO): NO